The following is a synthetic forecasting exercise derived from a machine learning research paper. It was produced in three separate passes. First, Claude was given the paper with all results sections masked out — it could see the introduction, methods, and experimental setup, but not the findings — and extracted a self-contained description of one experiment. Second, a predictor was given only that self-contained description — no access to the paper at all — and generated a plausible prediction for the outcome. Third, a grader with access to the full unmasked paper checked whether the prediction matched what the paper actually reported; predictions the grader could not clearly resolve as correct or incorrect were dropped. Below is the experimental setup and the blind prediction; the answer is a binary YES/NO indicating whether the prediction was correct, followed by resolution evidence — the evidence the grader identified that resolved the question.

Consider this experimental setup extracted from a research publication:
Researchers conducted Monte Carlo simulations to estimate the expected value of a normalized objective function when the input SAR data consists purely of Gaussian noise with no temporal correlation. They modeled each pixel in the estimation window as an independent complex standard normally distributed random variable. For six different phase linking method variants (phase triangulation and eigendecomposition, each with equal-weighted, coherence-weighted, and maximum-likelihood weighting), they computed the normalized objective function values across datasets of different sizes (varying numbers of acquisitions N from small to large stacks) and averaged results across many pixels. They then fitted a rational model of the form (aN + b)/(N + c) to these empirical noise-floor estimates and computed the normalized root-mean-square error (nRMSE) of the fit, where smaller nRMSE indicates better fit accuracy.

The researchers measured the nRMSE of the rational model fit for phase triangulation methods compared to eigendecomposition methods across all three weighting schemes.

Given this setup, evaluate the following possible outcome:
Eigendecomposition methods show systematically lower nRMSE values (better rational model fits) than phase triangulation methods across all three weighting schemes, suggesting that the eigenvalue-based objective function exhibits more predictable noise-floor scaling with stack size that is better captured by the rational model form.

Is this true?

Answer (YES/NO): NO